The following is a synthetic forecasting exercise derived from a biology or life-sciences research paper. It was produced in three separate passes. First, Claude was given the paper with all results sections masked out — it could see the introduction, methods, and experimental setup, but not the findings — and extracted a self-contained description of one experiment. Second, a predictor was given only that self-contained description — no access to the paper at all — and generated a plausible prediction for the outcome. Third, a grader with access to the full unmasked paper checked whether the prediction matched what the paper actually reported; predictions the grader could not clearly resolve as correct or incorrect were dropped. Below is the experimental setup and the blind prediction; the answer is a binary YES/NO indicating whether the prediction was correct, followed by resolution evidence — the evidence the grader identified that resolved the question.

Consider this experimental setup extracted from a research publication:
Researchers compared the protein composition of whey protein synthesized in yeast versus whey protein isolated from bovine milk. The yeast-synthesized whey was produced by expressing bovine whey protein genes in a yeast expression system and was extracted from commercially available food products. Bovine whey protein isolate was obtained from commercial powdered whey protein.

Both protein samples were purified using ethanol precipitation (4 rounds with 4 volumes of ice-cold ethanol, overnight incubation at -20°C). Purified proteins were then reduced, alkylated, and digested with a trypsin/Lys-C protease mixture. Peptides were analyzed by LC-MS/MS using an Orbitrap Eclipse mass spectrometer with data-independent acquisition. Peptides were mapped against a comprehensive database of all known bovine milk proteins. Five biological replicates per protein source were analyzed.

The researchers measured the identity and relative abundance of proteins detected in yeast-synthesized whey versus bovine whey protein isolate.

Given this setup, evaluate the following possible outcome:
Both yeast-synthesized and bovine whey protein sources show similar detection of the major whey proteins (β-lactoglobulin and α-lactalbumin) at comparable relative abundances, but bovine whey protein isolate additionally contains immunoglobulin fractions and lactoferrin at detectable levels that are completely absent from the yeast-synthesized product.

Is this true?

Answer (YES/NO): NO